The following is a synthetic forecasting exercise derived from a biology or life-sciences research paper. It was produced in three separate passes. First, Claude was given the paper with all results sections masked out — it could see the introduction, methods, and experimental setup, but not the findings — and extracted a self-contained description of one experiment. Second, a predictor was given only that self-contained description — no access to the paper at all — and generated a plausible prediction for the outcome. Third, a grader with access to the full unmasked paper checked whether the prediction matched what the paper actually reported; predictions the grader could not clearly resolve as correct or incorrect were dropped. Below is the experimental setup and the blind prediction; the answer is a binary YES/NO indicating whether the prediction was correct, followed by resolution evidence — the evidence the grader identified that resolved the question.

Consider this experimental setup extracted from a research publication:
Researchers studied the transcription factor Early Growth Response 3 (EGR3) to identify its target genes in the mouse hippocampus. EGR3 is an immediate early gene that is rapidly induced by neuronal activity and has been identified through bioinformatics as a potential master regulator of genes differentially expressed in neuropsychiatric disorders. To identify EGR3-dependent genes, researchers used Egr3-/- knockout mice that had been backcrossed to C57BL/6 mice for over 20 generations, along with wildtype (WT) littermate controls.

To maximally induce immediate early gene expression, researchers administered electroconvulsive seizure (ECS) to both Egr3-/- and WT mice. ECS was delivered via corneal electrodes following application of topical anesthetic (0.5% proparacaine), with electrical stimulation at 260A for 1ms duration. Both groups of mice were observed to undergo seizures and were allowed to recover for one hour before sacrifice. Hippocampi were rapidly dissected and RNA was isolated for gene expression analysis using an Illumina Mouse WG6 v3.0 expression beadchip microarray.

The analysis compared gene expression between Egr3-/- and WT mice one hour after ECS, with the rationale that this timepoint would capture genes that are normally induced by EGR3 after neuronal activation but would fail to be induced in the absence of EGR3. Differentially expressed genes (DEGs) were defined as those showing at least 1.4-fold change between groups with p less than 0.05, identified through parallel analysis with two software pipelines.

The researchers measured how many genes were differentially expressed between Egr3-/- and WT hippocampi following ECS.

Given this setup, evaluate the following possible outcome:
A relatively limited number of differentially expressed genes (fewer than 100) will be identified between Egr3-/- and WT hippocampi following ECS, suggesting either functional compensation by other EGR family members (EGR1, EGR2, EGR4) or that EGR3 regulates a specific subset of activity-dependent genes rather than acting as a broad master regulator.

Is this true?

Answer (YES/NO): YES